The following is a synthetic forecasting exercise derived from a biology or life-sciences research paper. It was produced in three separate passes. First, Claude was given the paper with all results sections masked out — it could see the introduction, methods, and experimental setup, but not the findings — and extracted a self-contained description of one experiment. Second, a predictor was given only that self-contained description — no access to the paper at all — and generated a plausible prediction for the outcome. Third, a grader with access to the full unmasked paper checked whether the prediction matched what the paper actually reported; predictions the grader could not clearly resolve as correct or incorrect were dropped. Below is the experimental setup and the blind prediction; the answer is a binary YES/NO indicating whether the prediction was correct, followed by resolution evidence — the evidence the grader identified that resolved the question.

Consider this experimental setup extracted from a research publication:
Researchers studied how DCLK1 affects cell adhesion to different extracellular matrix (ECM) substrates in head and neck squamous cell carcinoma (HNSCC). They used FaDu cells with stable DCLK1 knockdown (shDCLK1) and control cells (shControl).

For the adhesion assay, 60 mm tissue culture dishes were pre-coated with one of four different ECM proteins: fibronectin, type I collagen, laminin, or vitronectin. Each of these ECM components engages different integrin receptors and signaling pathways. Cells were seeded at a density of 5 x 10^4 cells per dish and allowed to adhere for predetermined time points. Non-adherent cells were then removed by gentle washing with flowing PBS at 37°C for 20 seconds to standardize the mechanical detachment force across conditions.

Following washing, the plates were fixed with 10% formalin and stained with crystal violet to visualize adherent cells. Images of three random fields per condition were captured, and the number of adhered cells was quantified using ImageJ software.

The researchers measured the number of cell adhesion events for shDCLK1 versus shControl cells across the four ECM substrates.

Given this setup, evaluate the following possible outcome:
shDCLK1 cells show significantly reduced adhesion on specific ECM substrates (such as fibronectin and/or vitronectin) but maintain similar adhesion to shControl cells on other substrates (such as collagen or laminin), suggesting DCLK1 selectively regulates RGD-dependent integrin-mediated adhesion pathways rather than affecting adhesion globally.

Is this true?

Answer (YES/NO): NO